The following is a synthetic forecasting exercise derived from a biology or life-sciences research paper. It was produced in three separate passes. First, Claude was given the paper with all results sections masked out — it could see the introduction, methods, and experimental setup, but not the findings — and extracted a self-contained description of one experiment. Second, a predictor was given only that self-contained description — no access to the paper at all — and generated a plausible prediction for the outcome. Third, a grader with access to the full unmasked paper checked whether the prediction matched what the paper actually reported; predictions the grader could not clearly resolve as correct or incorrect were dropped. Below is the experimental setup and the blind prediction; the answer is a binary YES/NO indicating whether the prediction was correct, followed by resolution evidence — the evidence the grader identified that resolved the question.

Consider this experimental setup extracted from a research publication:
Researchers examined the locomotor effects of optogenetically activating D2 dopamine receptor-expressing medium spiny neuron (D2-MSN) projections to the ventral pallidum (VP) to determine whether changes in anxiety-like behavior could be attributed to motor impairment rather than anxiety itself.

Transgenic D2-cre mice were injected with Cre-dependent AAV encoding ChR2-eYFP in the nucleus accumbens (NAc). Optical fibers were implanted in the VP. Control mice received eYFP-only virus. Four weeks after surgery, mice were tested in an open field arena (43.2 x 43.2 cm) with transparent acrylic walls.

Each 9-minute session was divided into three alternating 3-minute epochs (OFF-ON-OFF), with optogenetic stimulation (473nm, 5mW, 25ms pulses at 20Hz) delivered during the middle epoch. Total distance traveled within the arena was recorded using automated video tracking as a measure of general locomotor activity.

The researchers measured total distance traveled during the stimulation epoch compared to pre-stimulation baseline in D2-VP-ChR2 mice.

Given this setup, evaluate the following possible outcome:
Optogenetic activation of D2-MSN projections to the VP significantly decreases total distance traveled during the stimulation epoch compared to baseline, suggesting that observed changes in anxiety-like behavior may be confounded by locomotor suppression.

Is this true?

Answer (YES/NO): NO